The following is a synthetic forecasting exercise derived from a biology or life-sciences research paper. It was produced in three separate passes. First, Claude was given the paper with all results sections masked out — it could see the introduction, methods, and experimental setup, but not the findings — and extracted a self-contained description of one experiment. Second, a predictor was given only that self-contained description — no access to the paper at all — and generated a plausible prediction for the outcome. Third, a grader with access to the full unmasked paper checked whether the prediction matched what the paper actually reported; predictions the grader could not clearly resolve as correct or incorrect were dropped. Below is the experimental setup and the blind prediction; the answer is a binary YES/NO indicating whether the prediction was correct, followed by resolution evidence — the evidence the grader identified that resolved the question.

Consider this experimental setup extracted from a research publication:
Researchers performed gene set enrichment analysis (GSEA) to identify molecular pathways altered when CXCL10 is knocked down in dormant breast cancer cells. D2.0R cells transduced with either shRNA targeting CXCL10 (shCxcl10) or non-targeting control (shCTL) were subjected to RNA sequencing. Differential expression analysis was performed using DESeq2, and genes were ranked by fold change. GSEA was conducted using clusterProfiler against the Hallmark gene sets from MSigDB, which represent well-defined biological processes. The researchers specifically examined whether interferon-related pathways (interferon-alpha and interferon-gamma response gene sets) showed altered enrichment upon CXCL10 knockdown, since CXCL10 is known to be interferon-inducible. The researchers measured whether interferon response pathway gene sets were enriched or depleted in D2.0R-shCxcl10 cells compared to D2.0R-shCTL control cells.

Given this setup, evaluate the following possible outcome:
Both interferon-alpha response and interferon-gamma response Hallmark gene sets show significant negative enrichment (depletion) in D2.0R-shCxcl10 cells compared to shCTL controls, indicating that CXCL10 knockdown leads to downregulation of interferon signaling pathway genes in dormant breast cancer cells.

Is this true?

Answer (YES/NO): YES